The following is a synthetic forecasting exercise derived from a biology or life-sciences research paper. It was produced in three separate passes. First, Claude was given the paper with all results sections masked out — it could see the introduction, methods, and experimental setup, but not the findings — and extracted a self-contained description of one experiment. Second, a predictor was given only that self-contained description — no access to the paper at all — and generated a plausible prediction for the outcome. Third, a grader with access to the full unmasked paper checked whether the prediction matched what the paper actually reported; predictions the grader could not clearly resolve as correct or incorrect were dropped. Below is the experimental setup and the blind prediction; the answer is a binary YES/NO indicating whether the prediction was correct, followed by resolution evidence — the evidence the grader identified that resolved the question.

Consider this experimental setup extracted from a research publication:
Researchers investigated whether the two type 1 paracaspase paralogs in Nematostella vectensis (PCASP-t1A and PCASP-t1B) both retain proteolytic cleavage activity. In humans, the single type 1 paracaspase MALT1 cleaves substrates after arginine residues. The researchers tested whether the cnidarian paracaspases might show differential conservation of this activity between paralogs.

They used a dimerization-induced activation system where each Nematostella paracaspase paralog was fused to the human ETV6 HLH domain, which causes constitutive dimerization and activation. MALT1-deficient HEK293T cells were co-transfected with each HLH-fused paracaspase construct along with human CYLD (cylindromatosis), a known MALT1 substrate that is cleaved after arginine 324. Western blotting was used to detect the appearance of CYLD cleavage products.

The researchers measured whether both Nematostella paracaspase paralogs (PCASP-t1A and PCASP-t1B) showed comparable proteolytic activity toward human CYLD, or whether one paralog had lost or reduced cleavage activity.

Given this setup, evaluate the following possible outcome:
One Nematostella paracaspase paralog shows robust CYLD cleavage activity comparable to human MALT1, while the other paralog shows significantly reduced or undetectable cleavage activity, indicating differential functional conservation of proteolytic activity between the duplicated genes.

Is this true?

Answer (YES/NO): NO